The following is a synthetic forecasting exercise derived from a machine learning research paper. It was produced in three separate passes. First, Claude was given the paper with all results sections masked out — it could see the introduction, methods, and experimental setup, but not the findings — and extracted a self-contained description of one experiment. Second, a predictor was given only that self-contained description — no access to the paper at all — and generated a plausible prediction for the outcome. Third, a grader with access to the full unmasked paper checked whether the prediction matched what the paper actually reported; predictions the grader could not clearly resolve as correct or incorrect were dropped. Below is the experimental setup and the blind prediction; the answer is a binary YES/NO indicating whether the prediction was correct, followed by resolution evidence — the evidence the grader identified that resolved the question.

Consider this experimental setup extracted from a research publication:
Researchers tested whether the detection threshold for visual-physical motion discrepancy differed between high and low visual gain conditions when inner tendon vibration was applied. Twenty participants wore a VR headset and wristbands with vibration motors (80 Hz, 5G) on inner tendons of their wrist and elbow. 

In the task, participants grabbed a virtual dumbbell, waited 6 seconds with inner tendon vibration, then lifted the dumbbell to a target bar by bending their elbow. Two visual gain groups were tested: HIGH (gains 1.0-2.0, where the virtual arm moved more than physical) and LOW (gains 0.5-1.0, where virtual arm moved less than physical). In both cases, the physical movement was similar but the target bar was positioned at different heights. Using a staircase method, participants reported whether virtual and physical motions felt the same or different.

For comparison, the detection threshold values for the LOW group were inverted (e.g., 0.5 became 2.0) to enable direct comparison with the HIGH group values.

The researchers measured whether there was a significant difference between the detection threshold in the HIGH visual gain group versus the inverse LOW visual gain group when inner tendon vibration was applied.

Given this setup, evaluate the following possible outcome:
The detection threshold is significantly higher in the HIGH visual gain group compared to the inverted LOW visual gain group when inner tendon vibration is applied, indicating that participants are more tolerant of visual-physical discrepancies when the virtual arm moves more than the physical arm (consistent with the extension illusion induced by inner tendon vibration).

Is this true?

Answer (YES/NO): NO